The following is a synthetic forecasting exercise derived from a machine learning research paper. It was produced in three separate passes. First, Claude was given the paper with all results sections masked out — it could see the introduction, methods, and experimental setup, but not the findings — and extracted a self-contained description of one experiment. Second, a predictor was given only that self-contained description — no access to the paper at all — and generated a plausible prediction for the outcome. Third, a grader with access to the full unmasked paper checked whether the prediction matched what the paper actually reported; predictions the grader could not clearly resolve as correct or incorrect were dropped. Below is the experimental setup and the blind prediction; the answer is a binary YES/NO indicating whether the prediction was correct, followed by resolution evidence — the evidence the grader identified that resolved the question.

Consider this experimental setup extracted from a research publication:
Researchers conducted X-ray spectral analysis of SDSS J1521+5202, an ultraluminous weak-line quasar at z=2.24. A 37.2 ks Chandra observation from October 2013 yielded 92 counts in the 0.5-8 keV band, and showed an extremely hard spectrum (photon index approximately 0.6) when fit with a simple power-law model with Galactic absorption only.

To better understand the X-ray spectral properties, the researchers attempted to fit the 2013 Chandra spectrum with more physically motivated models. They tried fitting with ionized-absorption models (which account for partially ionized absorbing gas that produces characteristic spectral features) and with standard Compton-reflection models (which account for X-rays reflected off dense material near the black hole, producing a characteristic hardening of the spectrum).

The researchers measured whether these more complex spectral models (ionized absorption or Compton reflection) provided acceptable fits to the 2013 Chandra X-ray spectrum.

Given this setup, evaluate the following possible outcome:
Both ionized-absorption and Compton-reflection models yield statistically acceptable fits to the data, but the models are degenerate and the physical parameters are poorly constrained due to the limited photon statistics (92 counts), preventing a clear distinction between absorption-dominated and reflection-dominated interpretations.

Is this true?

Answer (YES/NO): NO